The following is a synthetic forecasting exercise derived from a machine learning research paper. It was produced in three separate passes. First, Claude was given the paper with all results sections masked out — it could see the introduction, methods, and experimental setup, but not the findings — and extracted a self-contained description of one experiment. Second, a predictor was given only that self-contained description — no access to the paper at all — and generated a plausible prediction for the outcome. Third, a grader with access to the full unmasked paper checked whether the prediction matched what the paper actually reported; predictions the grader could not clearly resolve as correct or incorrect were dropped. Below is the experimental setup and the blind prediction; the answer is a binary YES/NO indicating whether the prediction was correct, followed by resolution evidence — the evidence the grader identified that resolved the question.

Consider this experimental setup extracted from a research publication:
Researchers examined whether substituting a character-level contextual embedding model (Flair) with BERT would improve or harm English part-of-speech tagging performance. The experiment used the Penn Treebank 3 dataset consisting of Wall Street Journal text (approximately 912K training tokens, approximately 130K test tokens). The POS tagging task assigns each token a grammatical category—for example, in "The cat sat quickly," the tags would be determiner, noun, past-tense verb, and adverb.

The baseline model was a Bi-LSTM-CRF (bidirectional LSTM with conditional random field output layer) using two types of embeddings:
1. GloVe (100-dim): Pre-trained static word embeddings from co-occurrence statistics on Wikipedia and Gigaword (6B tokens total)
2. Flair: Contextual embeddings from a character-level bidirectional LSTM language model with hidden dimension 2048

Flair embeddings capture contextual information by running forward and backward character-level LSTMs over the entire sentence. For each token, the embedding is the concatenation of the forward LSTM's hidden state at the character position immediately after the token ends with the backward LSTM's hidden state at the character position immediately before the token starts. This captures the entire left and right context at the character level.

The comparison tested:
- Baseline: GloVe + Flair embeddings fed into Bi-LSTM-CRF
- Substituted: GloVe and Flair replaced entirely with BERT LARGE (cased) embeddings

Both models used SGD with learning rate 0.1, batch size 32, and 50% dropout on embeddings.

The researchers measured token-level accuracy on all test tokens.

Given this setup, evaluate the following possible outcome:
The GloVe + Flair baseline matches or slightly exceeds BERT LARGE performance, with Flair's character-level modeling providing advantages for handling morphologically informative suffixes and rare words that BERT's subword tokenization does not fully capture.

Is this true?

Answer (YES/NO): YES